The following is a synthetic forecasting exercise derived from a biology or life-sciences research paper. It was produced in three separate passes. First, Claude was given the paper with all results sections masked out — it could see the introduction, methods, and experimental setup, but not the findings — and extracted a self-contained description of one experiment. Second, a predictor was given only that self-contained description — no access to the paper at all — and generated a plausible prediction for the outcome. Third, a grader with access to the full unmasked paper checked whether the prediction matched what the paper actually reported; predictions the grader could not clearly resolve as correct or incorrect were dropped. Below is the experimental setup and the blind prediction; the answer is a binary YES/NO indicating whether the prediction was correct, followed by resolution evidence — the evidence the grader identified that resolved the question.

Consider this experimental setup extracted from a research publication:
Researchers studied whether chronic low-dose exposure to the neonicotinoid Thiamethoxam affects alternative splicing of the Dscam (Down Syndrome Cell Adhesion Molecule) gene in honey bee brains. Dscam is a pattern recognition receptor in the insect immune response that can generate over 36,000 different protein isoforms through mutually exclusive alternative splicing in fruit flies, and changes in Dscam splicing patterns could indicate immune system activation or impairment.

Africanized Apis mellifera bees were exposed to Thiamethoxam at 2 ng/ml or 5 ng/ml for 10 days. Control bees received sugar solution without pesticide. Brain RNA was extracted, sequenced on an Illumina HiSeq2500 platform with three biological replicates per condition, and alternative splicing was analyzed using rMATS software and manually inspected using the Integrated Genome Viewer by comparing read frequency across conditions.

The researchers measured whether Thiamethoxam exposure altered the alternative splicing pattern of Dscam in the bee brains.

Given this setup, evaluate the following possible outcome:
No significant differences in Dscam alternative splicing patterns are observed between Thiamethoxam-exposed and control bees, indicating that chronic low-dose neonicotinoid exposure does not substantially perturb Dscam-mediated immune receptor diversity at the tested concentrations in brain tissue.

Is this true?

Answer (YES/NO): YES